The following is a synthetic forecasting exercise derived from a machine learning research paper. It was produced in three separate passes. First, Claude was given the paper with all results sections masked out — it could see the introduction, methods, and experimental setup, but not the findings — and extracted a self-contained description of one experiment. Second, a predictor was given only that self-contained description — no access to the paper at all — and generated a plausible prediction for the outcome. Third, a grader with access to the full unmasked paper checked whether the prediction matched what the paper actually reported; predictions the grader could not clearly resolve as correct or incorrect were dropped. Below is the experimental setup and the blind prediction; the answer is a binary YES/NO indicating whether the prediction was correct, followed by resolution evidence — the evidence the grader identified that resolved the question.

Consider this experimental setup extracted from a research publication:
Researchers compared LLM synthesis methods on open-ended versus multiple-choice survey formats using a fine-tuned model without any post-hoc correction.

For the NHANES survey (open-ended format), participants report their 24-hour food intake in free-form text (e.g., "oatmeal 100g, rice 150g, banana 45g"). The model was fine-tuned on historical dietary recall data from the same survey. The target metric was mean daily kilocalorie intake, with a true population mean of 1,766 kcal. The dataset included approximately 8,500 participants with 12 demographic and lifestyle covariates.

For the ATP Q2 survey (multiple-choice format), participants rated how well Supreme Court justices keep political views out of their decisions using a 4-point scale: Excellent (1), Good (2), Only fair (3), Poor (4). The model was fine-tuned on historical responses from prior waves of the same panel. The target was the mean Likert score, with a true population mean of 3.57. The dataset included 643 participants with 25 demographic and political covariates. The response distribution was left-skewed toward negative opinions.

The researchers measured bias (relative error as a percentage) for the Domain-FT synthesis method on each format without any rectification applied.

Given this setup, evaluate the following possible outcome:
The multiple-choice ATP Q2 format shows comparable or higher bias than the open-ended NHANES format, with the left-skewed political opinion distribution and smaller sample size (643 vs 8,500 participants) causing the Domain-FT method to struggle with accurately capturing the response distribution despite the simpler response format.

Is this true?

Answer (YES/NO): YES